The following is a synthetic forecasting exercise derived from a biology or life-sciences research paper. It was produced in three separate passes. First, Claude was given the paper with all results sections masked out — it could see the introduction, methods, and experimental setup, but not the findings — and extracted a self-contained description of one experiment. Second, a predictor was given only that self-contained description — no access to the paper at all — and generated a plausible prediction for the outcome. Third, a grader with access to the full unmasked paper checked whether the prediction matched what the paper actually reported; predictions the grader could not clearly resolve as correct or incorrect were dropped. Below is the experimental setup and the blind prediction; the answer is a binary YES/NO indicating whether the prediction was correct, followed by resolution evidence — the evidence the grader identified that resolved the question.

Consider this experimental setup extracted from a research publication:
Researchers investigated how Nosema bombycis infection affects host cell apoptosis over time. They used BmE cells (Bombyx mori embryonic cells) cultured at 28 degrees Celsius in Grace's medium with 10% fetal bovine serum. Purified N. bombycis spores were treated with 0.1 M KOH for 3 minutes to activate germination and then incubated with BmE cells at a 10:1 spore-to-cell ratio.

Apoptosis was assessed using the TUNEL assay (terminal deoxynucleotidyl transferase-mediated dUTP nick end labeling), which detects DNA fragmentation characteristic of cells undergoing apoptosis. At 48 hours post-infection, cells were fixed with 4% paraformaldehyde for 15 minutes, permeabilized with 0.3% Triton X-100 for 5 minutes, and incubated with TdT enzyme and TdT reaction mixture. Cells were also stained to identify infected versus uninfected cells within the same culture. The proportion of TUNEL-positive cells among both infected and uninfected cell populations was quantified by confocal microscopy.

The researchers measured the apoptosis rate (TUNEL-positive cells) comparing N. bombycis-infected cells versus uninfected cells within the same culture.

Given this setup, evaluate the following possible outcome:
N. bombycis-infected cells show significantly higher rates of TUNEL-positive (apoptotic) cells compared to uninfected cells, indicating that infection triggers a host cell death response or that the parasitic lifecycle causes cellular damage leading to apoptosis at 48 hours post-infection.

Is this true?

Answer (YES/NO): NO